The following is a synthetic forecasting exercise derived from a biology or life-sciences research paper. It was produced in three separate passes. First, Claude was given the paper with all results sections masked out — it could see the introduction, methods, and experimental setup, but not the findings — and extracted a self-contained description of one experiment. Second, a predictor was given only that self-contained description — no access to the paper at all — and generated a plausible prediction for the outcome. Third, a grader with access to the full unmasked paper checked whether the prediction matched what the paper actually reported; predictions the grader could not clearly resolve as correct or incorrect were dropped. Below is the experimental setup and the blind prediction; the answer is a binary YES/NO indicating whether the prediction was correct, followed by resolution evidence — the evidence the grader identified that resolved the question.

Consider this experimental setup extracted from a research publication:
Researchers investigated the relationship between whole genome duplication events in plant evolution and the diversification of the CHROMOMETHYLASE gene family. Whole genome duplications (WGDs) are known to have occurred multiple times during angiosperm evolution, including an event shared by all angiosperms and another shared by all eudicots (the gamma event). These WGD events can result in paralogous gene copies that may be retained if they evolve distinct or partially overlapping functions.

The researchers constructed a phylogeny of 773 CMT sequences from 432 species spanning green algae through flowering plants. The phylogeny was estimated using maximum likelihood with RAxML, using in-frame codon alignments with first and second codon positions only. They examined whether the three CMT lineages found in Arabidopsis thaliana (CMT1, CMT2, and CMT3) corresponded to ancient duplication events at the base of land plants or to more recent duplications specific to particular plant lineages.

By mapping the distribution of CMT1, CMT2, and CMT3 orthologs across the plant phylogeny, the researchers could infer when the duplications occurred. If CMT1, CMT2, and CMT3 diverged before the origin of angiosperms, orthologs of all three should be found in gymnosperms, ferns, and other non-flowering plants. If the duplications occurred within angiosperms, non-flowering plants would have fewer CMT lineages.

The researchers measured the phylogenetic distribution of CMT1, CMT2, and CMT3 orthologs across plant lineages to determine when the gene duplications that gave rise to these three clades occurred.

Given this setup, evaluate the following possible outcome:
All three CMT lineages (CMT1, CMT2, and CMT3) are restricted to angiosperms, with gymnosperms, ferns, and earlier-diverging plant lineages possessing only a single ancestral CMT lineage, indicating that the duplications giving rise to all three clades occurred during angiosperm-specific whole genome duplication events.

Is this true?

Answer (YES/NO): NO